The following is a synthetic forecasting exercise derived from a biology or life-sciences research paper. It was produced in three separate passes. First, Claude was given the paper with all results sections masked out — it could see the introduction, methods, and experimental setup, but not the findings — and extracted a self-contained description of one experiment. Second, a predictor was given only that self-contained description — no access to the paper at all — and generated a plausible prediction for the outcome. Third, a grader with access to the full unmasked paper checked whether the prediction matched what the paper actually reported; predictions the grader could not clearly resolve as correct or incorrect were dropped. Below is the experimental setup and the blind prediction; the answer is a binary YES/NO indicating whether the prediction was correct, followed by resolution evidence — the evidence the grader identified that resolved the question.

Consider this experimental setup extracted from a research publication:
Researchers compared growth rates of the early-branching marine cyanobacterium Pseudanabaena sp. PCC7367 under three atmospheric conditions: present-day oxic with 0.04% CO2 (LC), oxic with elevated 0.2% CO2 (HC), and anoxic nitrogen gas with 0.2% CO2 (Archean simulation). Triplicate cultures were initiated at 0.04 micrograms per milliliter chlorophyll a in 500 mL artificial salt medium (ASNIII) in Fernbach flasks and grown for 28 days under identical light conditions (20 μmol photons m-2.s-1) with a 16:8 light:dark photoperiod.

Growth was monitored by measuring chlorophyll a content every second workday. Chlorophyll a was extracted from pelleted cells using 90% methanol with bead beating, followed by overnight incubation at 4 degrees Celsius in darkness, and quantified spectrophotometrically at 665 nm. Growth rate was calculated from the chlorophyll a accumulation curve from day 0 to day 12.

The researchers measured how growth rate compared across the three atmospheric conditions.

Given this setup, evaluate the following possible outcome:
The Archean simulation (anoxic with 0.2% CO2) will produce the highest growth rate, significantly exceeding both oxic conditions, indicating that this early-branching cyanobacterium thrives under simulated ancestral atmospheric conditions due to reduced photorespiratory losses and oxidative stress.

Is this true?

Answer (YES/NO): YES